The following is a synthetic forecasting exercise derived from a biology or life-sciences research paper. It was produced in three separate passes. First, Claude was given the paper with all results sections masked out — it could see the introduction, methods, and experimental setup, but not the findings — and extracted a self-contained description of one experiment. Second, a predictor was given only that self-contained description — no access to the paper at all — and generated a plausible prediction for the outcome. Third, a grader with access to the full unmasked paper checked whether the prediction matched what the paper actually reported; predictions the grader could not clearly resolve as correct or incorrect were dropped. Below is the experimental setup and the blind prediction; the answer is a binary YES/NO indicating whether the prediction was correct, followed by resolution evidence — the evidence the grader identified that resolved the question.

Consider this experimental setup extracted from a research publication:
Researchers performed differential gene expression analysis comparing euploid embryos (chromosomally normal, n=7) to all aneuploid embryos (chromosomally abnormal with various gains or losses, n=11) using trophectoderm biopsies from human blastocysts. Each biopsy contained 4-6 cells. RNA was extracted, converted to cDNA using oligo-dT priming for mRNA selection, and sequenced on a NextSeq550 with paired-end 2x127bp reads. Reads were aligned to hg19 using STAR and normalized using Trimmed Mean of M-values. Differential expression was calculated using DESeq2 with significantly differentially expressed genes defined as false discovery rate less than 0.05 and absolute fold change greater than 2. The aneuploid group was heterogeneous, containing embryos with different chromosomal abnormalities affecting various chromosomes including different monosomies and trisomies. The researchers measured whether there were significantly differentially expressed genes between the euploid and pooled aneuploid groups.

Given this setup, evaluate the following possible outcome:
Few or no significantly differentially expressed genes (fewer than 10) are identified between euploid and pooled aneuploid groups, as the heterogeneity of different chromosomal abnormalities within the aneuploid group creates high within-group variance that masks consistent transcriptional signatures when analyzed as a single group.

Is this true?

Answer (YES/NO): NO